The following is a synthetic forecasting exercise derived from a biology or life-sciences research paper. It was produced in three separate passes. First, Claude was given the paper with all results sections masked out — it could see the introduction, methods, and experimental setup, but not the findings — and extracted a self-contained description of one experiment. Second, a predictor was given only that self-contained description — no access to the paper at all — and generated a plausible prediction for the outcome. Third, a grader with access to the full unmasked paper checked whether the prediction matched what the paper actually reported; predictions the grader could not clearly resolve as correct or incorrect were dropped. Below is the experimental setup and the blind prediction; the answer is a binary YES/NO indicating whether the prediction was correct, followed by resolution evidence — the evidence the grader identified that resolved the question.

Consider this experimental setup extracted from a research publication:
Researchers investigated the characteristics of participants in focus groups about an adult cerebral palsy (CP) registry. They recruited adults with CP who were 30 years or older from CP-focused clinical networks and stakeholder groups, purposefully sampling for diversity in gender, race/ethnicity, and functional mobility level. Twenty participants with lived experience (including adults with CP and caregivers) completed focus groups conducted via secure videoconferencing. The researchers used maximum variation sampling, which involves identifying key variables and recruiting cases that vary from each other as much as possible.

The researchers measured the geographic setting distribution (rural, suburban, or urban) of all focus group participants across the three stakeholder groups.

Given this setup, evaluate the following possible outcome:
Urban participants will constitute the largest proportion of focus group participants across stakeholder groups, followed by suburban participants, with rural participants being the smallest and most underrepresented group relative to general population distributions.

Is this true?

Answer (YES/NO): NO